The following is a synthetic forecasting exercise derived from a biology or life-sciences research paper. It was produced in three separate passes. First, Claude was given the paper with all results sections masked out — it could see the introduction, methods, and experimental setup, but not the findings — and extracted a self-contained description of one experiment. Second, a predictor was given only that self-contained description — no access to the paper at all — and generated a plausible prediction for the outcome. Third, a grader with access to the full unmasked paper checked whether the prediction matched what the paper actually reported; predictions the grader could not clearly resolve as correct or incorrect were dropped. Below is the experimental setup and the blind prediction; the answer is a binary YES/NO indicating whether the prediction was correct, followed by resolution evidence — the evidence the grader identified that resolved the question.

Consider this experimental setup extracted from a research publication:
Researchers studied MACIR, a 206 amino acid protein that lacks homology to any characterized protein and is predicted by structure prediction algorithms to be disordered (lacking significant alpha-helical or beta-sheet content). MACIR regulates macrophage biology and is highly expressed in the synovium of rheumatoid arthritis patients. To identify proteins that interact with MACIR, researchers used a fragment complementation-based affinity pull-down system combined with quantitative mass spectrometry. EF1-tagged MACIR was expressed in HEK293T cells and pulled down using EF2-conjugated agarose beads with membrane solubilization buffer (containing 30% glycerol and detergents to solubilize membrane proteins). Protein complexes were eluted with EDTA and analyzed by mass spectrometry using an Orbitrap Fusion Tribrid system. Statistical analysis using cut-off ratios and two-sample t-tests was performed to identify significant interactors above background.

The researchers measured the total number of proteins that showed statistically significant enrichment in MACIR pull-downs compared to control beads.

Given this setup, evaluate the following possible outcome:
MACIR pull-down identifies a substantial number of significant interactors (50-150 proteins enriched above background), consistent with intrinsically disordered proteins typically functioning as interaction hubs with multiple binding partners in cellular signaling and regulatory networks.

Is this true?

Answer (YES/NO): YES